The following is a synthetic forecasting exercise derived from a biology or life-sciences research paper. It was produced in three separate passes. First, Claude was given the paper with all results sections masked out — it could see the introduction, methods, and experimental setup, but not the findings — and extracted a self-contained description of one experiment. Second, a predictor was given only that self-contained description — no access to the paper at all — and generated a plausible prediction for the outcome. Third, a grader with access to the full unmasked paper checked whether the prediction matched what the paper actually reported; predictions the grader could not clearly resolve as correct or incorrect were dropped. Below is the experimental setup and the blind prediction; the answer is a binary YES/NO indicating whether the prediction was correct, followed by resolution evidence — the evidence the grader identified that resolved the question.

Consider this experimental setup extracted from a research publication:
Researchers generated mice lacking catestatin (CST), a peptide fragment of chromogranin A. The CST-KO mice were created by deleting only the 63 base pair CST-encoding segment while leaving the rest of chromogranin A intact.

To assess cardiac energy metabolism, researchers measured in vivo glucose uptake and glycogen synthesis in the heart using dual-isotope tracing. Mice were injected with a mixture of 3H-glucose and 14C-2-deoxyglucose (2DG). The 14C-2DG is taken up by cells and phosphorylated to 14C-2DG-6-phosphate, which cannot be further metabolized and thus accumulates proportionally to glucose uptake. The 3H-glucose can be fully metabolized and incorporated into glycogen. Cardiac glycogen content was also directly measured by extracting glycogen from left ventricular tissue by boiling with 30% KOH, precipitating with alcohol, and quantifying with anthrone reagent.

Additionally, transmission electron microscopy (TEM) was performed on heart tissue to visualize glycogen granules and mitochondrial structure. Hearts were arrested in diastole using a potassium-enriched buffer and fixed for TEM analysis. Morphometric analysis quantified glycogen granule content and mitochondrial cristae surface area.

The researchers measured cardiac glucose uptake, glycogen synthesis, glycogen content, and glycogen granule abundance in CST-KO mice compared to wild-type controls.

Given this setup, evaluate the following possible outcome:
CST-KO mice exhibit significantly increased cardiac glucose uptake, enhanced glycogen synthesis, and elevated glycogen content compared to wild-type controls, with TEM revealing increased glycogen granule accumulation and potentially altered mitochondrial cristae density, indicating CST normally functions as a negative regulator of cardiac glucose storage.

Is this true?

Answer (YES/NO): NO